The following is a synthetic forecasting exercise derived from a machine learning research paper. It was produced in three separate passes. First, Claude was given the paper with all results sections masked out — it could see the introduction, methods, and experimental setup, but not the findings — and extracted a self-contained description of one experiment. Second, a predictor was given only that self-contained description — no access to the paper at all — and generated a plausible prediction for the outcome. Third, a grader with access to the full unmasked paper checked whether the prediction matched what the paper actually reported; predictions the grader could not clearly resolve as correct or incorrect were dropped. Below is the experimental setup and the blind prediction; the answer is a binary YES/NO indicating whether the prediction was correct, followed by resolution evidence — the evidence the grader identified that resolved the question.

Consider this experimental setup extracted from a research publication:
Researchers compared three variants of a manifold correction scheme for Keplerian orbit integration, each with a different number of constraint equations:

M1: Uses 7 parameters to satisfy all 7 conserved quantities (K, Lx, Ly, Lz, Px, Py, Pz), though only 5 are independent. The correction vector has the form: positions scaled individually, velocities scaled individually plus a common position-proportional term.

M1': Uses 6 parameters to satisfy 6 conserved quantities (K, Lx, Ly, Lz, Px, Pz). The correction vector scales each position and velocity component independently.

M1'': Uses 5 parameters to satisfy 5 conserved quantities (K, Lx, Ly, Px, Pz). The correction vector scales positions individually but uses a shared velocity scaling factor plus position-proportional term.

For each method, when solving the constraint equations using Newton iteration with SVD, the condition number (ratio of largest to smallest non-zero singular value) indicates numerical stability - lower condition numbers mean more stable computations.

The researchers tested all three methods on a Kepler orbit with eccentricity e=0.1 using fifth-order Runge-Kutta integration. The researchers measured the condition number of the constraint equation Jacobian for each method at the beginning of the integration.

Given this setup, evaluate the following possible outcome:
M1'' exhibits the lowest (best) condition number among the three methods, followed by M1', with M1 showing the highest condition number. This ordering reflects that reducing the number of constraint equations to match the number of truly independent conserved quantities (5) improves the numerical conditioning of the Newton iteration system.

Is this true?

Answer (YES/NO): NO